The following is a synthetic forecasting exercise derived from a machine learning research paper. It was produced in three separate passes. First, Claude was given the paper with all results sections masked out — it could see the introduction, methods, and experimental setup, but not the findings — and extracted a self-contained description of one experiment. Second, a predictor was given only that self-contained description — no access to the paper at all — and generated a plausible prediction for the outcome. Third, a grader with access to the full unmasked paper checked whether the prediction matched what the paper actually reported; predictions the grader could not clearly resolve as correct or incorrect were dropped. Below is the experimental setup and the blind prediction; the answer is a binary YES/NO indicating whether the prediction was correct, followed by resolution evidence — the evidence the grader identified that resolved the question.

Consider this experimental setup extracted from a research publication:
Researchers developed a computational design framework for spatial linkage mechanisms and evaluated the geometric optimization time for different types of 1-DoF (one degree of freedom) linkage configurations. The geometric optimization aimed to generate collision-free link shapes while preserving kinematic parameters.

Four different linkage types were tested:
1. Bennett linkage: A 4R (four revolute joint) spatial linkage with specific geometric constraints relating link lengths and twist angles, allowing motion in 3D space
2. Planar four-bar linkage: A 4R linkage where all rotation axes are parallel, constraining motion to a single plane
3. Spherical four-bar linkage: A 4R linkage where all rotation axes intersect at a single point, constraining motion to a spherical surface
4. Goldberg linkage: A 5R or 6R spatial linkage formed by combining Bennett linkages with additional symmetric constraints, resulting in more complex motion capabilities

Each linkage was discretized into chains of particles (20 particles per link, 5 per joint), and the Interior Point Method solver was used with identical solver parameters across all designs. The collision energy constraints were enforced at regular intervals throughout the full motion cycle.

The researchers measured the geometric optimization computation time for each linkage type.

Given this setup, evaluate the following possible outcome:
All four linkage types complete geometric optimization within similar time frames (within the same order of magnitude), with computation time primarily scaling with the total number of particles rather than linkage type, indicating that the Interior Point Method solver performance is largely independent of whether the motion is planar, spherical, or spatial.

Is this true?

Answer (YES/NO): NO